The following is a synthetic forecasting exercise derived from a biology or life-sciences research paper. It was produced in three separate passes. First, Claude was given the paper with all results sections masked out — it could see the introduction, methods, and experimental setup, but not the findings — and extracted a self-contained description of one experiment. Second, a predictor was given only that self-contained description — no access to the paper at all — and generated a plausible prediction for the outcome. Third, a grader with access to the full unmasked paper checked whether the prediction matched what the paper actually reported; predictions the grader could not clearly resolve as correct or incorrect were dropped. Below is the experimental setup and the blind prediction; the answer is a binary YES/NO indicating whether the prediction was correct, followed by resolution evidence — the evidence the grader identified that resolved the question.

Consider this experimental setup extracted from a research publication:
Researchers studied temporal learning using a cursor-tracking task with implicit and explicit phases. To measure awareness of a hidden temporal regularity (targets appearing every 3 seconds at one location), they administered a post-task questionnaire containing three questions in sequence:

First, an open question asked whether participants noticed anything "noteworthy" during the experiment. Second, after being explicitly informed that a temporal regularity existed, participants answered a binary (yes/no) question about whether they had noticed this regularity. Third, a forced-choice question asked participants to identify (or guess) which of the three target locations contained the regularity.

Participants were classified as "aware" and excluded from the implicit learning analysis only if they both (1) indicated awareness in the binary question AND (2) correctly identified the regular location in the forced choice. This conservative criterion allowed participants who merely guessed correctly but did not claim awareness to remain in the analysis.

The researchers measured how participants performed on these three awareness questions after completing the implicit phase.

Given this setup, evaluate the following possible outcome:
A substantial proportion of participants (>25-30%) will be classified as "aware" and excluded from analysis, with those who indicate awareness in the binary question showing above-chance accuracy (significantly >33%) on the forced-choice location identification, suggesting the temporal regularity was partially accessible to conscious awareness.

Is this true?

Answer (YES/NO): NO